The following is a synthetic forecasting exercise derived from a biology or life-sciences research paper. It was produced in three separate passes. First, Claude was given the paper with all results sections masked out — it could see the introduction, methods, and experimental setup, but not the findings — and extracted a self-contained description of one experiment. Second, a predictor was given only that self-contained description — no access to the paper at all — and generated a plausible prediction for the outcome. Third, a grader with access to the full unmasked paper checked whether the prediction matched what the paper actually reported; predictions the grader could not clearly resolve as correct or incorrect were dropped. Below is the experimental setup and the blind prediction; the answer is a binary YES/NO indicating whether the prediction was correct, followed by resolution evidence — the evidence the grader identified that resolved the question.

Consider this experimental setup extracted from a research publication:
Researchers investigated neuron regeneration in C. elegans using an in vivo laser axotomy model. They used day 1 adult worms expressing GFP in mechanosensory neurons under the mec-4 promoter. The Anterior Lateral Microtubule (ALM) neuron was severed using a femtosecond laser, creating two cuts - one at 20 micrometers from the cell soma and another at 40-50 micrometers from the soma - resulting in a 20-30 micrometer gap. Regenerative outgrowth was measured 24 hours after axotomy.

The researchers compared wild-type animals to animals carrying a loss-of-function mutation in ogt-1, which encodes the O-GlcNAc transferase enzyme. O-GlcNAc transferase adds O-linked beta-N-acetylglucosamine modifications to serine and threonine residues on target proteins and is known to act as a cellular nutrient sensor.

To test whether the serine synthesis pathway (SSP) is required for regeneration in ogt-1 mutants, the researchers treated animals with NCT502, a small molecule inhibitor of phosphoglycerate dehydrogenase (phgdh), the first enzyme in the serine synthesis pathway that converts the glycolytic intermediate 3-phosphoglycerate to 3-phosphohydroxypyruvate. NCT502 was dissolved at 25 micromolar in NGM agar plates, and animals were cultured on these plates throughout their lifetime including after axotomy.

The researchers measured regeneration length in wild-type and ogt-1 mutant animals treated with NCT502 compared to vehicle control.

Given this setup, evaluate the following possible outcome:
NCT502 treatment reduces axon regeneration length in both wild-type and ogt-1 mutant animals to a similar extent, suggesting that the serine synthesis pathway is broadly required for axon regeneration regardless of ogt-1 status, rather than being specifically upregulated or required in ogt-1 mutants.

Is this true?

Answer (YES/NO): NO